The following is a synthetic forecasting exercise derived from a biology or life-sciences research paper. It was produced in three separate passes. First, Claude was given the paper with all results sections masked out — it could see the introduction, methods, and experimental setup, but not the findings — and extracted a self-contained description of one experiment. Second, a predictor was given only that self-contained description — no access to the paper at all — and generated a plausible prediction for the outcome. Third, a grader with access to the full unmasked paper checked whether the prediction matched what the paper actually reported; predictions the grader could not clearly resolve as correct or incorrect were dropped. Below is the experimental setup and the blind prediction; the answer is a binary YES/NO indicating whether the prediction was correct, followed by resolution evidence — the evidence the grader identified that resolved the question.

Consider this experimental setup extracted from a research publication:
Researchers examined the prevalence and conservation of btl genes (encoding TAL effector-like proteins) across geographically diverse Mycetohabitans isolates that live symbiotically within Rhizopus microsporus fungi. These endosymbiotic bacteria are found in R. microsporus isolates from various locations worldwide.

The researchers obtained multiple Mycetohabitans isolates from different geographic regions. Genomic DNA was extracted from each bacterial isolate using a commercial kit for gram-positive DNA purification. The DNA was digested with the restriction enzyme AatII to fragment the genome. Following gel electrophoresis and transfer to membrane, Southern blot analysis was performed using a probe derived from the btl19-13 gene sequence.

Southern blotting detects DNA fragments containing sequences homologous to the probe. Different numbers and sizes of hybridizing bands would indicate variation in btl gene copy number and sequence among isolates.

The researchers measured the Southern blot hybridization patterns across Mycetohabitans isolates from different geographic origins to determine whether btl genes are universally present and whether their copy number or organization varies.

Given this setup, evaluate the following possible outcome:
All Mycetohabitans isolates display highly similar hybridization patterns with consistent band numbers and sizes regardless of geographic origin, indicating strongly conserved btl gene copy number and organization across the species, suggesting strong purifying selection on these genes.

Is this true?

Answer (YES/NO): NO